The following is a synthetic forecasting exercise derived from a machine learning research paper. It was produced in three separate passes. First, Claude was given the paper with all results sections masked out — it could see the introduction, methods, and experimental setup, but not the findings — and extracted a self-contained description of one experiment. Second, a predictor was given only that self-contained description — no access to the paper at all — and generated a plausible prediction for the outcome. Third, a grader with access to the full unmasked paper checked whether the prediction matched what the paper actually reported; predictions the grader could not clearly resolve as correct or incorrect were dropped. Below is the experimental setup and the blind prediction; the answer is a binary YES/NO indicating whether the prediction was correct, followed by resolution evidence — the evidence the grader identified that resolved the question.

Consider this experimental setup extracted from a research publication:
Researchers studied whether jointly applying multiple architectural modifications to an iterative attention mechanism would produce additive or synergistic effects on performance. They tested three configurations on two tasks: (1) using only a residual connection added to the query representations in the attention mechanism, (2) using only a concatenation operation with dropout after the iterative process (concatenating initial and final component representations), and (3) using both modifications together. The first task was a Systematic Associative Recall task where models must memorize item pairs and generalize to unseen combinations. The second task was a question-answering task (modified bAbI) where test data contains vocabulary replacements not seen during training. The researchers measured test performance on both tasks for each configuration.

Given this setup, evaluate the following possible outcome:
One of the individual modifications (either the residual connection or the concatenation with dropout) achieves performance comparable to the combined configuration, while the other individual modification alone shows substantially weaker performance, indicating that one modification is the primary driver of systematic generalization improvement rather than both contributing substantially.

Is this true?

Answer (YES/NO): NO